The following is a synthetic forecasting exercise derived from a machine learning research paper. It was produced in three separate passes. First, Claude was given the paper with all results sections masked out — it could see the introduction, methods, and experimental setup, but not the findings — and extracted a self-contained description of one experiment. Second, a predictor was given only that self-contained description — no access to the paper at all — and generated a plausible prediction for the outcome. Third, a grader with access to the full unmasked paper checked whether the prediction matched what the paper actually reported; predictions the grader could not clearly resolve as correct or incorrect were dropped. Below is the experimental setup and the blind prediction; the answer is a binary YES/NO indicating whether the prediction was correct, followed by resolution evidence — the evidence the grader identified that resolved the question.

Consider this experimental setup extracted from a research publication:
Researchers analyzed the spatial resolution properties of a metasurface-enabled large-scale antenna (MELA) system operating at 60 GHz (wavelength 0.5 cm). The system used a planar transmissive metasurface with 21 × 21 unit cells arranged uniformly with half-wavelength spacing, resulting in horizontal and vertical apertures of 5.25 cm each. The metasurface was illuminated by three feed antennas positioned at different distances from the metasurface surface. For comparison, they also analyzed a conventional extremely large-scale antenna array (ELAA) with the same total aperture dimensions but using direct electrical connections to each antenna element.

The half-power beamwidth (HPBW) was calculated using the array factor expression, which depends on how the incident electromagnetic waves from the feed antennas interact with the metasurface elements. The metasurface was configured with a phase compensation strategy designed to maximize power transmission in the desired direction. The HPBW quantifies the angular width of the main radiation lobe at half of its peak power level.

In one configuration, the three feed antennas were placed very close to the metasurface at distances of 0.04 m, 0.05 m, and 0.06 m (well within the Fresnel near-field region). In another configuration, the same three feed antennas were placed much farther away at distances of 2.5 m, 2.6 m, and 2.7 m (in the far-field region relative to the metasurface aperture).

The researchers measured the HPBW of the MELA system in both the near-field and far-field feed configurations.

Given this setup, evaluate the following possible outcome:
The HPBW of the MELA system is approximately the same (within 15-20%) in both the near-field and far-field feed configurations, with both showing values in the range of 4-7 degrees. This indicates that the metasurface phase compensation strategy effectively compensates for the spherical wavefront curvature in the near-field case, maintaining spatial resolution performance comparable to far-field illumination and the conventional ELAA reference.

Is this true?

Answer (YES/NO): NO